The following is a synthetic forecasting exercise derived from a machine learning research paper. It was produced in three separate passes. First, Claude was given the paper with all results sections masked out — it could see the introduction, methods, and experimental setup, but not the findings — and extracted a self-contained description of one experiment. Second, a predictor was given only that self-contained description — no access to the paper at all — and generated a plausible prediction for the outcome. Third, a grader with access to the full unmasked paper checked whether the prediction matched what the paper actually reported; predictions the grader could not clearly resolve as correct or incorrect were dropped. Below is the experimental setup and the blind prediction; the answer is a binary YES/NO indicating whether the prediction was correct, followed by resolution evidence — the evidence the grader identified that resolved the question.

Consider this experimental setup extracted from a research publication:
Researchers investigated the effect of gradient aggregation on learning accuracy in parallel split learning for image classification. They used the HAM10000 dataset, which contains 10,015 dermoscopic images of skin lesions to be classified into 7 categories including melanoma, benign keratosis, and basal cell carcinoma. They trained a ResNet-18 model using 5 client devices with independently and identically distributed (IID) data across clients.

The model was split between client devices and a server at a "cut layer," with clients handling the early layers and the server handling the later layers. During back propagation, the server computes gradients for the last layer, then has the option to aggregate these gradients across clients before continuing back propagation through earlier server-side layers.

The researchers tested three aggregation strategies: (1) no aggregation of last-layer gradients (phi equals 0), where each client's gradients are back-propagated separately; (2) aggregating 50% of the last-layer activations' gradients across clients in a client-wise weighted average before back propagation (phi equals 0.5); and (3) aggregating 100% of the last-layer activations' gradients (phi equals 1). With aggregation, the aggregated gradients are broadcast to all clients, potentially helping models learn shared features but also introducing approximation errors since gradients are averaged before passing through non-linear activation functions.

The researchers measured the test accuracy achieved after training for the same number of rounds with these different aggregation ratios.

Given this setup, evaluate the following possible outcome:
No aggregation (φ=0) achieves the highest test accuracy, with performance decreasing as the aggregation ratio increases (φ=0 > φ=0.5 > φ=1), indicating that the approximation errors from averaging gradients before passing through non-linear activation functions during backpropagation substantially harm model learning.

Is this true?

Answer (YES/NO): NO